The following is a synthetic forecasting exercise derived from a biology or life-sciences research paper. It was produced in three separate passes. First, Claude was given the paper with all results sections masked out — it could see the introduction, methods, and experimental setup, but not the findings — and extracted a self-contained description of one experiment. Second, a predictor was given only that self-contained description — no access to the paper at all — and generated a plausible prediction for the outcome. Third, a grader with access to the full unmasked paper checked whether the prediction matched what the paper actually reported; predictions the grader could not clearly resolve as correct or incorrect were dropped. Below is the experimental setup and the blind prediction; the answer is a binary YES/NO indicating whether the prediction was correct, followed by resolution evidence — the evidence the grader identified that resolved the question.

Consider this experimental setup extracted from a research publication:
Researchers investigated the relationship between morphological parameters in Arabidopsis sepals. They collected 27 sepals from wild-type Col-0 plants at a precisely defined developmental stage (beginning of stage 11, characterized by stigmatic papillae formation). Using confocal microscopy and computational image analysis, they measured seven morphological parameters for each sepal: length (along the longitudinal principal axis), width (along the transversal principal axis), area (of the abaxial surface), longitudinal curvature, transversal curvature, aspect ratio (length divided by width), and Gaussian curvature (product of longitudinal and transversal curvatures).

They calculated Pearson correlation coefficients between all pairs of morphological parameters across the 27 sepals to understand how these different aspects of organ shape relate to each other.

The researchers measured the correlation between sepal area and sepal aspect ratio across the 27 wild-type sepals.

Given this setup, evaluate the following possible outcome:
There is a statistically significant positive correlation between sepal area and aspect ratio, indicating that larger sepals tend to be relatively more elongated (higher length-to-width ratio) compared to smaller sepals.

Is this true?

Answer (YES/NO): NO